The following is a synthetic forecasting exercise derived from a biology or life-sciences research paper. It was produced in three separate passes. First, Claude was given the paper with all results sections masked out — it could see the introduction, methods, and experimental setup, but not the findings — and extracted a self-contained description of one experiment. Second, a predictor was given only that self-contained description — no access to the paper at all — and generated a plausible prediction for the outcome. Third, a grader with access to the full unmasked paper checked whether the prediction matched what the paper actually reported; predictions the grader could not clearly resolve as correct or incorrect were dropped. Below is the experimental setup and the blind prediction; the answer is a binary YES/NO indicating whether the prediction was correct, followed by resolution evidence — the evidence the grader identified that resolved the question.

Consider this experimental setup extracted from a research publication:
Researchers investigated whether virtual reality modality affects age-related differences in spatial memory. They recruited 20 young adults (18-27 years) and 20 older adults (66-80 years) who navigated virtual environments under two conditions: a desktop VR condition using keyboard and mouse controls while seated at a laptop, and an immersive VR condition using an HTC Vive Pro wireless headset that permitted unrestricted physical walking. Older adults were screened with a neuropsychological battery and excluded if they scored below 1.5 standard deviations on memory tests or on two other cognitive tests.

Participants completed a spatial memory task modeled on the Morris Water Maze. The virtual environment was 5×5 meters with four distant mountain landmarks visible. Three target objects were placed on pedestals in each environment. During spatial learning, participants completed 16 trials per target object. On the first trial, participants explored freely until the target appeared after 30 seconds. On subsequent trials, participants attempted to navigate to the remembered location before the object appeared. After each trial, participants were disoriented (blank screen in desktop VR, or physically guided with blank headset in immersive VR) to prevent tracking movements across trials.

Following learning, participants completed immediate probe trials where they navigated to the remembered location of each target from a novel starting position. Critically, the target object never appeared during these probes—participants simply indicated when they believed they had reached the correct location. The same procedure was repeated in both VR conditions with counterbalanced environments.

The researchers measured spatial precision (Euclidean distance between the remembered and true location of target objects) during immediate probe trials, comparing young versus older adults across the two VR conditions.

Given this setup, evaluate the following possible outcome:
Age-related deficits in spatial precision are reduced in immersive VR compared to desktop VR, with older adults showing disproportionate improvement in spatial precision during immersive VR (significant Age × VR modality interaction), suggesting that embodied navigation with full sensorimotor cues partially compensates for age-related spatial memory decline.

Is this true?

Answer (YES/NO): YES